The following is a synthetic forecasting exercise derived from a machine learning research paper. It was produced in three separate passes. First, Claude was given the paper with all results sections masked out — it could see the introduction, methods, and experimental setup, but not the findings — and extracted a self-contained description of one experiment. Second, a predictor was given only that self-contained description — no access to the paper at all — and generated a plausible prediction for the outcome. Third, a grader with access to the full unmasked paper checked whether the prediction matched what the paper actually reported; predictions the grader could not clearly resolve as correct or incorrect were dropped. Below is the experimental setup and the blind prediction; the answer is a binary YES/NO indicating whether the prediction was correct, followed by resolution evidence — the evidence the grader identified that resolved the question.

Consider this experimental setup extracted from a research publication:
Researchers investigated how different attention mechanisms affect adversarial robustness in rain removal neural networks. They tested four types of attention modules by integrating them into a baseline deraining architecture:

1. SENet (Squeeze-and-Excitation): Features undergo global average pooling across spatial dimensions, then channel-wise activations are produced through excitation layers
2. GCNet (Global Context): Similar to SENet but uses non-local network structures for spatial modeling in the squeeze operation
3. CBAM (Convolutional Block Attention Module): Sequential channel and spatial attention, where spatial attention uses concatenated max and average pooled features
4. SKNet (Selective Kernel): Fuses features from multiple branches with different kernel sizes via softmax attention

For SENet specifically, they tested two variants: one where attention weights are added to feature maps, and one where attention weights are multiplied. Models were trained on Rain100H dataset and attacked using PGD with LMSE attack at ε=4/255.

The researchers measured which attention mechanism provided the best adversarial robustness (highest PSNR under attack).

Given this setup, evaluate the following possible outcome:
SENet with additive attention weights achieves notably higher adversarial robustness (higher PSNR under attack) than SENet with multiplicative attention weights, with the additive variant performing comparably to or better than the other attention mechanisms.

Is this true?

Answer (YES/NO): NO